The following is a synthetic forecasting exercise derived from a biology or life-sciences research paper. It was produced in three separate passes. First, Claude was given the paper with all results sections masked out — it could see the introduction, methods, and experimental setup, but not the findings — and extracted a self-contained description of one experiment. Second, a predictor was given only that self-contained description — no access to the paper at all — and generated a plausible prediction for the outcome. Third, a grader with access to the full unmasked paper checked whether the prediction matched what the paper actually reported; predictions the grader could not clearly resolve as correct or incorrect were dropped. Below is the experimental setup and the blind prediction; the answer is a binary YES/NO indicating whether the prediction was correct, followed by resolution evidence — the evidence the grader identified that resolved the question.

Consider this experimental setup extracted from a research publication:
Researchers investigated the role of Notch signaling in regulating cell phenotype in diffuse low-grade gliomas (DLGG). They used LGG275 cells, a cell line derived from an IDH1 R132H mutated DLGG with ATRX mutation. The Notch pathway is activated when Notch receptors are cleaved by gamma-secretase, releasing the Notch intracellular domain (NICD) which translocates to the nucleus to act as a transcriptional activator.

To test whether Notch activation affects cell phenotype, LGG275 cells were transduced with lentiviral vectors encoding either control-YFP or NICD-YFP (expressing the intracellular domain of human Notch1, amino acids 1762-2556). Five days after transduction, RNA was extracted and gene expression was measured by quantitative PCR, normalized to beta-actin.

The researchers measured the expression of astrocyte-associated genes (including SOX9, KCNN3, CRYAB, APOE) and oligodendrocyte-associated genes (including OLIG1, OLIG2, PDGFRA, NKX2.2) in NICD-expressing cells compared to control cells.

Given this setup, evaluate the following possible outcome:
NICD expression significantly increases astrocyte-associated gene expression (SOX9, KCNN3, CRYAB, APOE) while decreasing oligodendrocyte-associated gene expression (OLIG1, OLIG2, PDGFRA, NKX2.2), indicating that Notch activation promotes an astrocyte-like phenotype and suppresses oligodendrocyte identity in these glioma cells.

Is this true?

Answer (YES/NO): NO